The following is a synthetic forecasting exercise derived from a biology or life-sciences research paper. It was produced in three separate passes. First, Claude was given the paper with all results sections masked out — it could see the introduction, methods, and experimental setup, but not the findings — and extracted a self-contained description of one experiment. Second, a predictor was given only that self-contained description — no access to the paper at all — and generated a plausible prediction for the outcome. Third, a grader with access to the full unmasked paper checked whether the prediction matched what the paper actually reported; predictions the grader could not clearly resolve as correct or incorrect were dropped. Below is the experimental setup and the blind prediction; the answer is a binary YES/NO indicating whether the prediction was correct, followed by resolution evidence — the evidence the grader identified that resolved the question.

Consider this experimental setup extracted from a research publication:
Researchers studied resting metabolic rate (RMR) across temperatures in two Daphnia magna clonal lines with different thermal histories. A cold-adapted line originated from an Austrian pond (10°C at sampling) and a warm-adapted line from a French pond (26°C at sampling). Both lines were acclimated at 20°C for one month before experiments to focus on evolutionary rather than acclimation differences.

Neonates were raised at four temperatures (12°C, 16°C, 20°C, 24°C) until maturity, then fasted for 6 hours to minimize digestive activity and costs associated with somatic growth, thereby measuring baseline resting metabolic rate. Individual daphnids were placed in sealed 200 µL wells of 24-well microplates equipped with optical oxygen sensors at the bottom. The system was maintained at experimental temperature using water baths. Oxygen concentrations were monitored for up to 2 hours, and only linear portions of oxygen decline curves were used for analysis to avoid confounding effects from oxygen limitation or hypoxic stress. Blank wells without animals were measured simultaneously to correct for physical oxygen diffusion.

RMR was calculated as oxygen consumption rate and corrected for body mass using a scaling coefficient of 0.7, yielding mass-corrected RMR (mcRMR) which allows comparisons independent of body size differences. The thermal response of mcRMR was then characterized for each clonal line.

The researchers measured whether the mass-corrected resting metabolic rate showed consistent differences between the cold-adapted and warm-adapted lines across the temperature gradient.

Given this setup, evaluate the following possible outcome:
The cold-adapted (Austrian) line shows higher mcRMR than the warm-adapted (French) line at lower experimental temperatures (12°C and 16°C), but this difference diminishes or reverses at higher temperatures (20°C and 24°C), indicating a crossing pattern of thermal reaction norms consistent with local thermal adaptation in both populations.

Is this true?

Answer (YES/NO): NO